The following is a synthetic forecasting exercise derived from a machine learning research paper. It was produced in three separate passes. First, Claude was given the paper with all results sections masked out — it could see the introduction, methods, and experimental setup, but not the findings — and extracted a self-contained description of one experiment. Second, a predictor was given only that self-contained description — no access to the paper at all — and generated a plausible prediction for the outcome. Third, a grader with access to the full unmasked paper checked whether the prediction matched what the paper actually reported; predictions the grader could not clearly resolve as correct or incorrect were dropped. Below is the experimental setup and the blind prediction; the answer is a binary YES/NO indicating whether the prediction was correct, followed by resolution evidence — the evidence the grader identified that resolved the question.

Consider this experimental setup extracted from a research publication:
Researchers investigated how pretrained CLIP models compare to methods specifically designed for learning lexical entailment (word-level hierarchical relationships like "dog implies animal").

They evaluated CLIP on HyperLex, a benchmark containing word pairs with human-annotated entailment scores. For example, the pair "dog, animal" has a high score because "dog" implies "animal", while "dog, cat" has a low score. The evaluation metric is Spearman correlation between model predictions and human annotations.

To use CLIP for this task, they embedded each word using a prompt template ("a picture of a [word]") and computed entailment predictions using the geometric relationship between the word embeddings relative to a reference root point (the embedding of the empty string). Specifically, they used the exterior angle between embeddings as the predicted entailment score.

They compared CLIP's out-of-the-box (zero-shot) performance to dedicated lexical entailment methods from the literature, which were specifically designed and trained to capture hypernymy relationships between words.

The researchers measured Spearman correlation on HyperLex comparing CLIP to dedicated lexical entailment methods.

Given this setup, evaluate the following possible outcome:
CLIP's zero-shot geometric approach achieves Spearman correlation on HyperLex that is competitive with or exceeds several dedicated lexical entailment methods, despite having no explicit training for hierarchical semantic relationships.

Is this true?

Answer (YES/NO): YES